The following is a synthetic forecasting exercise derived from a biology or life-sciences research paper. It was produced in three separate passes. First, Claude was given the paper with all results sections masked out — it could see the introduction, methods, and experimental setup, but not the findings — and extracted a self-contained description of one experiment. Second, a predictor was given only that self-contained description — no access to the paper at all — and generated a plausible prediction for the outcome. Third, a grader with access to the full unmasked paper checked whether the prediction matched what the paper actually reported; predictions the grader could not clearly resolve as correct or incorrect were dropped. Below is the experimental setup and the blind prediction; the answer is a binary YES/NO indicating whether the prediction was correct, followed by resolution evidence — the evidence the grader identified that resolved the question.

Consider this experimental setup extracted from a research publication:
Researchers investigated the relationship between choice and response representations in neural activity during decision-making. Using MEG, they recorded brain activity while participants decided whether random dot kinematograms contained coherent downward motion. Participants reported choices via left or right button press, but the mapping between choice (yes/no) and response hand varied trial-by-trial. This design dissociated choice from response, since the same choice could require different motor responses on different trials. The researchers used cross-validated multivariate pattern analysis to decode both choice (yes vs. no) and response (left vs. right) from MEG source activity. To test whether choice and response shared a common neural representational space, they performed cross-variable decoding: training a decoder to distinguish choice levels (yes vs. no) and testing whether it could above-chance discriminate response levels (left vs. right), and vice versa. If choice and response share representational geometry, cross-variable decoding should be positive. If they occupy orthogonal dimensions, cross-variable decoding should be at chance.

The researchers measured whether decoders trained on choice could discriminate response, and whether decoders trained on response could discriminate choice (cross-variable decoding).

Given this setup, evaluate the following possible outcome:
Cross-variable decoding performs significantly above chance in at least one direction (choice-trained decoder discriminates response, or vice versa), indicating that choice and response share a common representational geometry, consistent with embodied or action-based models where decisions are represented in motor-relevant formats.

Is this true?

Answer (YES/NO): NO